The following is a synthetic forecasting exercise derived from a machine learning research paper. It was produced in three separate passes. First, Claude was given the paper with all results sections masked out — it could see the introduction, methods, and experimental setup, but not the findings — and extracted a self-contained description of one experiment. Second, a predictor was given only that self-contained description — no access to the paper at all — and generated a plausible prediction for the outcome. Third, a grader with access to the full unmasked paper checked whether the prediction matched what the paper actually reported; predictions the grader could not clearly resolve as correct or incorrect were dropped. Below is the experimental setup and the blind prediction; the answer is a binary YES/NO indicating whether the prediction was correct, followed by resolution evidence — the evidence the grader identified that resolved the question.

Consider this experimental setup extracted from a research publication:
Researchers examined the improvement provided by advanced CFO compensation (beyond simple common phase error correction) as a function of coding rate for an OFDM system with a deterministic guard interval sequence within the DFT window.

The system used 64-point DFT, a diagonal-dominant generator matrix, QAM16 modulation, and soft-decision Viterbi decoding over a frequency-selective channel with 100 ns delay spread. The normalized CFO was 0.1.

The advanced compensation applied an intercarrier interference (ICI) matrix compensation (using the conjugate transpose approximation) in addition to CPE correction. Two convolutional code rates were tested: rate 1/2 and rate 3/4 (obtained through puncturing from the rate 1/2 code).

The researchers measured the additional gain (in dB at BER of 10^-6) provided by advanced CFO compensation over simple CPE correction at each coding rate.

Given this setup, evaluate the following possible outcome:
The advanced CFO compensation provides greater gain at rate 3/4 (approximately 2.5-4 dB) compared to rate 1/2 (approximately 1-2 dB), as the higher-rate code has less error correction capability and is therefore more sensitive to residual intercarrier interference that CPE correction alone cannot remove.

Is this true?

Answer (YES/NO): NO